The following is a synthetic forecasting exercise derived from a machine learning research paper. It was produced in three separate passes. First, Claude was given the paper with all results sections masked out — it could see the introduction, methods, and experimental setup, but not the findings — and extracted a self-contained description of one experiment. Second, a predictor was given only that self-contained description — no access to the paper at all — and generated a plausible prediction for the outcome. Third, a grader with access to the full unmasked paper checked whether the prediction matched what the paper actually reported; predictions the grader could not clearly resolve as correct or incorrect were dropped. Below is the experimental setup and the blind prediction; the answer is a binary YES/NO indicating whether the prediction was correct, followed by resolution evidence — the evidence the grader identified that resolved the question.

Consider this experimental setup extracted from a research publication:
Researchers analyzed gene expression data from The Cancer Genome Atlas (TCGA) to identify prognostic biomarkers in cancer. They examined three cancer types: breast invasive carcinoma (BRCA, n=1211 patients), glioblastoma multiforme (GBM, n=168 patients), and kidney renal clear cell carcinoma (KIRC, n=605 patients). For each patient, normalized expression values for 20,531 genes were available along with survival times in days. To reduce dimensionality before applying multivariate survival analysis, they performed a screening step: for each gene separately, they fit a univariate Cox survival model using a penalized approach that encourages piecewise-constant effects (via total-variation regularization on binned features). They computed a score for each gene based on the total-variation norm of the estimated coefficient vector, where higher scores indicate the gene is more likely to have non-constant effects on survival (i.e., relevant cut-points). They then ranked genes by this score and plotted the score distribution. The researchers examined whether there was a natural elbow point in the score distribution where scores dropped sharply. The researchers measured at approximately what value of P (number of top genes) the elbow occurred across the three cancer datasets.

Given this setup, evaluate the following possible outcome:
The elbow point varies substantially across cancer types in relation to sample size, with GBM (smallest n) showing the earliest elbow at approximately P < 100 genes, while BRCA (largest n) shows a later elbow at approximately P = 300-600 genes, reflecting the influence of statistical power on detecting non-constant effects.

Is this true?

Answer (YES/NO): NO